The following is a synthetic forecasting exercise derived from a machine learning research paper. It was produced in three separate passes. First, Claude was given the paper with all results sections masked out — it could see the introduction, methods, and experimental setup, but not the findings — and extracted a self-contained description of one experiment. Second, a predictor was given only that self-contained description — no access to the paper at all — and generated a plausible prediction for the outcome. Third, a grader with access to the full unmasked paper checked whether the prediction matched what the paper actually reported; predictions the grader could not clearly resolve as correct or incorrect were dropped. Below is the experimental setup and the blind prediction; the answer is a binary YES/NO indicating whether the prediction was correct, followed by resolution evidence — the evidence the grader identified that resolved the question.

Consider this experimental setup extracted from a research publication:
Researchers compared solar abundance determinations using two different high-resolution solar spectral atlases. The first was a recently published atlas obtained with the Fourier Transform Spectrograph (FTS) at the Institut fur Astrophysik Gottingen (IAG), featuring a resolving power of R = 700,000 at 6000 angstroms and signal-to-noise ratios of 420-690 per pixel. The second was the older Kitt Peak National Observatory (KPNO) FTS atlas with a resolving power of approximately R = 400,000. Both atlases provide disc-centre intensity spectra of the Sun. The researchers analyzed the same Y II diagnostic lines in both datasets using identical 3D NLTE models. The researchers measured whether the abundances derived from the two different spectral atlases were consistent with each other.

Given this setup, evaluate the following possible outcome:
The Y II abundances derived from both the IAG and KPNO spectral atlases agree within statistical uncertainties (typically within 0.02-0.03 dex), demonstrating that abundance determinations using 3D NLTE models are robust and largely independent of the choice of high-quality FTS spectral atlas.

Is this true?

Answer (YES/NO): NO